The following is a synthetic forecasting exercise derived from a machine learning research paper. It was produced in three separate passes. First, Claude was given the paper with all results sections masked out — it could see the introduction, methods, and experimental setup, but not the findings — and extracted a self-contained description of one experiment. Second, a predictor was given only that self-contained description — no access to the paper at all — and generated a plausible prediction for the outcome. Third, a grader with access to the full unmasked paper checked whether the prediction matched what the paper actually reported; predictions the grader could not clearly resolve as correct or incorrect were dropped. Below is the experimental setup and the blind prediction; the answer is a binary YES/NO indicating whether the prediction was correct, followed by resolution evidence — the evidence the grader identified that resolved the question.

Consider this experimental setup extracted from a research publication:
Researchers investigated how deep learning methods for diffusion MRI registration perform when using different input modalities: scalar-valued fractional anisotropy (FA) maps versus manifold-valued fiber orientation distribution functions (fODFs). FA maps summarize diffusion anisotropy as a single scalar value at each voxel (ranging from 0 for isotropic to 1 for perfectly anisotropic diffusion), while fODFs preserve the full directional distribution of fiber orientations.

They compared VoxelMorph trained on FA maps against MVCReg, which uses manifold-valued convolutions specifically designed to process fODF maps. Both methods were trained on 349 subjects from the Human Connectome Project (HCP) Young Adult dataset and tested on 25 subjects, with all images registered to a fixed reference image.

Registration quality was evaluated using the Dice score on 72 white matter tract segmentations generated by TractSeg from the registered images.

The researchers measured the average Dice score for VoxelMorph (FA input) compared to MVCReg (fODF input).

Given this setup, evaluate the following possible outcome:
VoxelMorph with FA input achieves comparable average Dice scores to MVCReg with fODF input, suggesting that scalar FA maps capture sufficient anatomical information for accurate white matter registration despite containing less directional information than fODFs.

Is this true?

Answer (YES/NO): NO